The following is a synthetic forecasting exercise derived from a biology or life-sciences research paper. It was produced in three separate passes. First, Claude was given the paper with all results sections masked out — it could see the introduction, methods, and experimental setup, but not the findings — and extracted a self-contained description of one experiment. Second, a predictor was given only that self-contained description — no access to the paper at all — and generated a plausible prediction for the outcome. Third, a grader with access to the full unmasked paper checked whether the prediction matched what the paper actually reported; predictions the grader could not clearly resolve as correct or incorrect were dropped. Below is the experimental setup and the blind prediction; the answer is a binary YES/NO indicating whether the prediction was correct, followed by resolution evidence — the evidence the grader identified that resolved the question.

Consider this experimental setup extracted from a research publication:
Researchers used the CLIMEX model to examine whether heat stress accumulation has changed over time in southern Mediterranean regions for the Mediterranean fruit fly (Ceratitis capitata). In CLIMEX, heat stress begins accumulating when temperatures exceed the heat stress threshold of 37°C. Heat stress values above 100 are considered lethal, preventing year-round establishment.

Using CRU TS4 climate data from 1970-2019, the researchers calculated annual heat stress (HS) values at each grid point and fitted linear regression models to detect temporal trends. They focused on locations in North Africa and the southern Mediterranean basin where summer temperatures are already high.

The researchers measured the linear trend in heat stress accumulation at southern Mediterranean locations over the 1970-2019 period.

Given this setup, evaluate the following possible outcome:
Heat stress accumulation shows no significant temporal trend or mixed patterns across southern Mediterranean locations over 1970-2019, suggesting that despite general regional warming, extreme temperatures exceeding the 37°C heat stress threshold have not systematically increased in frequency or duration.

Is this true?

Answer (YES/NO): NO